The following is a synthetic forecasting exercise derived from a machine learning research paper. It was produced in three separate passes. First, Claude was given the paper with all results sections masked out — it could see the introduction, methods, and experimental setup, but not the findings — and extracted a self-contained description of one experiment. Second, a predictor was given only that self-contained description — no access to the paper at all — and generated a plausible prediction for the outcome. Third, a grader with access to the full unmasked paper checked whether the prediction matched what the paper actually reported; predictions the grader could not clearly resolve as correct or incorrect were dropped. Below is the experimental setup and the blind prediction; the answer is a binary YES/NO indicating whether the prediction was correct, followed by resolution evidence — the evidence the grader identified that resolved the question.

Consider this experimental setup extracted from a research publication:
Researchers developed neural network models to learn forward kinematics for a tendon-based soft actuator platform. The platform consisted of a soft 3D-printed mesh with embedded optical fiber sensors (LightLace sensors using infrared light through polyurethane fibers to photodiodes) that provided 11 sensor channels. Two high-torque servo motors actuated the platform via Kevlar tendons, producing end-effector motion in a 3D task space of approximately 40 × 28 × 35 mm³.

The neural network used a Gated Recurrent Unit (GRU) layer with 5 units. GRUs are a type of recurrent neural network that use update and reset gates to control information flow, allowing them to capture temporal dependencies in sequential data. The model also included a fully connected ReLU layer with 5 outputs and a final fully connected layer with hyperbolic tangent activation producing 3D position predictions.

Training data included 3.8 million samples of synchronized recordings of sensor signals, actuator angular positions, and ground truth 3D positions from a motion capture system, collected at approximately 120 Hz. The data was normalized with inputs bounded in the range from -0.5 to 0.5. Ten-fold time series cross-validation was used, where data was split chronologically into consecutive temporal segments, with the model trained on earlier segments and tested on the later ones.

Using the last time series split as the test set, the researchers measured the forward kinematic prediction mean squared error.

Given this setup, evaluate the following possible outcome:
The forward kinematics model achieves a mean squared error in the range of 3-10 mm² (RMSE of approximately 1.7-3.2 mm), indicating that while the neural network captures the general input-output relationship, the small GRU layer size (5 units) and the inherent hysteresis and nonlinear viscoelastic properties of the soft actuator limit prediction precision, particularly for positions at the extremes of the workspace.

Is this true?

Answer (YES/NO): NO